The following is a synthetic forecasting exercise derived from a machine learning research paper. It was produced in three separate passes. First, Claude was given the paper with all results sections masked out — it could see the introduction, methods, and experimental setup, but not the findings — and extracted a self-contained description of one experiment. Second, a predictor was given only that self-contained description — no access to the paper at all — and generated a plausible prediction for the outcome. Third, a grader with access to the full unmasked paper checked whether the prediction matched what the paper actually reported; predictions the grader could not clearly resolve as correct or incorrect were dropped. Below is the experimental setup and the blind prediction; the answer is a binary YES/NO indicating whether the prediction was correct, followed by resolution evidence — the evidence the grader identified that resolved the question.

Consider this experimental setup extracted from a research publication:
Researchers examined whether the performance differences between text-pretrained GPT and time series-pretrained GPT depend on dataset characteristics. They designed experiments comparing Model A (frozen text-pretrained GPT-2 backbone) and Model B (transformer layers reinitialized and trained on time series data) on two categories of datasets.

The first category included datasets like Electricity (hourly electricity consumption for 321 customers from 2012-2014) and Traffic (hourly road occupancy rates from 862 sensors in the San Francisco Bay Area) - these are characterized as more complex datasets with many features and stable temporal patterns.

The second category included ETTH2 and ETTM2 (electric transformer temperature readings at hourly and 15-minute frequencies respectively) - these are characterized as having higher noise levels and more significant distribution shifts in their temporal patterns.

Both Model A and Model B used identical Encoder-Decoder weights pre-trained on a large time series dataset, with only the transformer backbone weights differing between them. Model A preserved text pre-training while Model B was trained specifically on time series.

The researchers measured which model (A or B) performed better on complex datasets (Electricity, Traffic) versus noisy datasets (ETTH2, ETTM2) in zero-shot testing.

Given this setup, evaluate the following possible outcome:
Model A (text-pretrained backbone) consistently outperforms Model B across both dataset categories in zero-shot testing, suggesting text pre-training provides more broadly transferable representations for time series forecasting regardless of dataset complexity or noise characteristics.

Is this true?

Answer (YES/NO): NO